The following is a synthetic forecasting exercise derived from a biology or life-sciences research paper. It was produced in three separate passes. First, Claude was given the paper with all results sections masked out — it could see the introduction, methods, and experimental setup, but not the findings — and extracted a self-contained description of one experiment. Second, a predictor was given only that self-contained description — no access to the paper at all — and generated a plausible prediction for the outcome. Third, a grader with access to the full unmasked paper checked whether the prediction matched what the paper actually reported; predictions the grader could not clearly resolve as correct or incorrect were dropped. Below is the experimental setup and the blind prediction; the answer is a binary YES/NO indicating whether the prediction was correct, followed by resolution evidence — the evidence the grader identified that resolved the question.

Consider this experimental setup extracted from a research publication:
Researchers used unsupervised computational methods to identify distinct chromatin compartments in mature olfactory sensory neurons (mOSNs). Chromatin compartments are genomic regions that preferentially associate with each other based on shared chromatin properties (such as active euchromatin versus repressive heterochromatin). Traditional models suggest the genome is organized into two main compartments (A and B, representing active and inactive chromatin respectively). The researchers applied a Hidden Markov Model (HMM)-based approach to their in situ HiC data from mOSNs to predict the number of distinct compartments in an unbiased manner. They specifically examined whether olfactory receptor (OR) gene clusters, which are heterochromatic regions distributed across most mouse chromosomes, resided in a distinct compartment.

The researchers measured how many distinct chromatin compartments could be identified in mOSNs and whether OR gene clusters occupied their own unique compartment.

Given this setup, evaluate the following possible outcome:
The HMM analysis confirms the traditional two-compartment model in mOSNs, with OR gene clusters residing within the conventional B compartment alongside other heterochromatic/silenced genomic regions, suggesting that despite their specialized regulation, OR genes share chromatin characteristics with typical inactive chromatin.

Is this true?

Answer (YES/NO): NO